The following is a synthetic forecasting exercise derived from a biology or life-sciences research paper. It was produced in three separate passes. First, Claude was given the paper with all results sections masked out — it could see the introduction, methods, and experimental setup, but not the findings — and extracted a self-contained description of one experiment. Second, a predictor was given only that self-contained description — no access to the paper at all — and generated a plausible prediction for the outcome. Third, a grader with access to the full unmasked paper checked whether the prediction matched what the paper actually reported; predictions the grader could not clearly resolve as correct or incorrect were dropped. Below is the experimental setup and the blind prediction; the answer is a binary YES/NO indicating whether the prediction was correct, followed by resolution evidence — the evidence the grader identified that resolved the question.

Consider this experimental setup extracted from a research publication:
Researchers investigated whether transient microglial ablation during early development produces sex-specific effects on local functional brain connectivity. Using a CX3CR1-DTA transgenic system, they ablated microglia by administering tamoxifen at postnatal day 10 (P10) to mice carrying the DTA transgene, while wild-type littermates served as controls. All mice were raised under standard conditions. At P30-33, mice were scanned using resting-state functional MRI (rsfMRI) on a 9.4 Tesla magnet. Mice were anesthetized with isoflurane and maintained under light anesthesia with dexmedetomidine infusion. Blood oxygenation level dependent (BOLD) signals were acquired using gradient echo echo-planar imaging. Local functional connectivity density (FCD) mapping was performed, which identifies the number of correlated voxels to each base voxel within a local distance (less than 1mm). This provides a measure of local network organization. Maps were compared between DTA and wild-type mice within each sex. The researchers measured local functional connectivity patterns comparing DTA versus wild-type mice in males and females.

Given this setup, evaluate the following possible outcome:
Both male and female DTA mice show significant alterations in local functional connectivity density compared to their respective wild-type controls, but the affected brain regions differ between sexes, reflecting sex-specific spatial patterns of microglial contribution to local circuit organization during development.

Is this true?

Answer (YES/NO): NO